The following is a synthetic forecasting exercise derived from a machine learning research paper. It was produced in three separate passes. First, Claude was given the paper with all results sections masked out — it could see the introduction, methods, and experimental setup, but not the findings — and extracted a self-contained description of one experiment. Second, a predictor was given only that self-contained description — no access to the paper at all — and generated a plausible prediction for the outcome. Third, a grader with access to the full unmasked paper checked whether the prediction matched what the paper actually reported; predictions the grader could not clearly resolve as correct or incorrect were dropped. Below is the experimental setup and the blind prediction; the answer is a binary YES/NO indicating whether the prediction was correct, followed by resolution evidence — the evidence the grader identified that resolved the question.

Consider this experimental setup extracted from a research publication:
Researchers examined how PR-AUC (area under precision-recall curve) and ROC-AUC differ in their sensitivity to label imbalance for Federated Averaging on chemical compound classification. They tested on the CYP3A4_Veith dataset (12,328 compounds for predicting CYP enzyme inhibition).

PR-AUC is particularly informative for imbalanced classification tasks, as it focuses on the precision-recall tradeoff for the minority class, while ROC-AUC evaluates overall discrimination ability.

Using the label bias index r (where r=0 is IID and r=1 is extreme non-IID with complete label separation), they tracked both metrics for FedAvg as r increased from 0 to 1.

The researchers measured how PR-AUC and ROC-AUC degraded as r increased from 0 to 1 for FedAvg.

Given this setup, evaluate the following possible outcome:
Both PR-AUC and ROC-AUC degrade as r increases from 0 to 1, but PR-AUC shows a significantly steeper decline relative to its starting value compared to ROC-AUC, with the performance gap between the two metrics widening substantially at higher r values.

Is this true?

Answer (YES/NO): NO